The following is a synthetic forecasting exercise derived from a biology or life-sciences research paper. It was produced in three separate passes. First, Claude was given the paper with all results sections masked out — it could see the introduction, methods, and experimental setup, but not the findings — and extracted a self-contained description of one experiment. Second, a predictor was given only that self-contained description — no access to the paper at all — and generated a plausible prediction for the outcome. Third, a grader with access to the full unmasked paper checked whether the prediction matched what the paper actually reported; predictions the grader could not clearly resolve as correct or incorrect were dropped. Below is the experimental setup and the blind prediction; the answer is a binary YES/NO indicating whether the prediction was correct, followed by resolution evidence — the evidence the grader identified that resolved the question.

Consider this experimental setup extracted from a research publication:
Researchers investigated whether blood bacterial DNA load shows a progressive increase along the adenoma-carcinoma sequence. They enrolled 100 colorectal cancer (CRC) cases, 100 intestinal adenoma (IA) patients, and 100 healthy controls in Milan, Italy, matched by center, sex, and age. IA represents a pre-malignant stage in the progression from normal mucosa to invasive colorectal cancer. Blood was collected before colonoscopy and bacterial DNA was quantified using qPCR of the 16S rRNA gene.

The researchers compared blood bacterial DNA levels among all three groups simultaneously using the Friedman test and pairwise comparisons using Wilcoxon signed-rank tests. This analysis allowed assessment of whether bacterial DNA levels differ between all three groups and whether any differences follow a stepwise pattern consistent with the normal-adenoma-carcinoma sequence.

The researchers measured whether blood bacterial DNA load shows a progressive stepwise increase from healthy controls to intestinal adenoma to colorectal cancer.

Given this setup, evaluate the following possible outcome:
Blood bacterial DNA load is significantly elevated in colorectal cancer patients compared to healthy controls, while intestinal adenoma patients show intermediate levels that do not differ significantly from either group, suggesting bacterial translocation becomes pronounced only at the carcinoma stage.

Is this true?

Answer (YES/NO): NO